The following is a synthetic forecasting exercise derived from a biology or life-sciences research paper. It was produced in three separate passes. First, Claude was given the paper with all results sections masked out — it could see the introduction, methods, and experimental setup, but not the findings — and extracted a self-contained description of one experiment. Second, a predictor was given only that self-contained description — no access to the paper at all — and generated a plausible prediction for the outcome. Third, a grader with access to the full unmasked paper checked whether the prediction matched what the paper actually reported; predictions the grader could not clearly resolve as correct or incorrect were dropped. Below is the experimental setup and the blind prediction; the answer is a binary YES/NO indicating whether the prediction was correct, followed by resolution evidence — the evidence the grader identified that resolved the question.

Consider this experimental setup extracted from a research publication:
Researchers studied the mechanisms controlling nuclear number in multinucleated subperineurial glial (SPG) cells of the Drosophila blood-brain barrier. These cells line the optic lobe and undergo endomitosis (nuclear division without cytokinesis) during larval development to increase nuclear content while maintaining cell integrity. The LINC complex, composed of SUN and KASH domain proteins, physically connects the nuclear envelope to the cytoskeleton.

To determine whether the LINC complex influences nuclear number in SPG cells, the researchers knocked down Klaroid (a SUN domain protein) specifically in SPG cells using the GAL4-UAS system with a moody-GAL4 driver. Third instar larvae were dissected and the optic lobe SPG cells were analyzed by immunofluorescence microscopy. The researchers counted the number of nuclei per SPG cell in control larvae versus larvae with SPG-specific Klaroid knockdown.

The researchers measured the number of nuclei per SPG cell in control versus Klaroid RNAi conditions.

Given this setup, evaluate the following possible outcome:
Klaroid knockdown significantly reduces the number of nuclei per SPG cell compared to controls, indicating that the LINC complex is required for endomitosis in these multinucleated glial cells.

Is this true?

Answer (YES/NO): NO